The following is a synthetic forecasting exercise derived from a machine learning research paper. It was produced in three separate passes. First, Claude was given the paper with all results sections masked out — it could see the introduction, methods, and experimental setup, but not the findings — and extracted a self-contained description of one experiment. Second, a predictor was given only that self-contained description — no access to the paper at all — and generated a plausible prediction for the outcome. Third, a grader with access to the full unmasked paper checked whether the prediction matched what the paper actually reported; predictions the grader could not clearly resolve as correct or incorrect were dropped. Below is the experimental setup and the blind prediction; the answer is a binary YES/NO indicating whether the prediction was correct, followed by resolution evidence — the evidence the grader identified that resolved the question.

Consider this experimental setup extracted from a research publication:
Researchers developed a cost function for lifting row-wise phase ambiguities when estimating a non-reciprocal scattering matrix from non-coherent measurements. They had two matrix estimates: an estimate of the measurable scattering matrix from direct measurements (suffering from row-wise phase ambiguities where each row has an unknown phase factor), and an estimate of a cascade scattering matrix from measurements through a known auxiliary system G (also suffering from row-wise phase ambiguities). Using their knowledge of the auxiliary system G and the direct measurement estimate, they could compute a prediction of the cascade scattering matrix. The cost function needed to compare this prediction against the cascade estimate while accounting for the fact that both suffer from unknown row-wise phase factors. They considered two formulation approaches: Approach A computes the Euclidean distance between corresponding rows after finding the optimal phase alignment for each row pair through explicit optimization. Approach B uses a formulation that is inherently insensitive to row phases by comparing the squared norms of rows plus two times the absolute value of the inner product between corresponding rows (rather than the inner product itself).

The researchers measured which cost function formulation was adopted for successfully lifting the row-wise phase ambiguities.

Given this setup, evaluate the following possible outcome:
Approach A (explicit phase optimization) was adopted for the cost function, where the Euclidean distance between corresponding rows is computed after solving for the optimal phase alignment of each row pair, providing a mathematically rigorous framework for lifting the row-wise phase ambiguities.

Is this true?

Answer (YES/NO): NO